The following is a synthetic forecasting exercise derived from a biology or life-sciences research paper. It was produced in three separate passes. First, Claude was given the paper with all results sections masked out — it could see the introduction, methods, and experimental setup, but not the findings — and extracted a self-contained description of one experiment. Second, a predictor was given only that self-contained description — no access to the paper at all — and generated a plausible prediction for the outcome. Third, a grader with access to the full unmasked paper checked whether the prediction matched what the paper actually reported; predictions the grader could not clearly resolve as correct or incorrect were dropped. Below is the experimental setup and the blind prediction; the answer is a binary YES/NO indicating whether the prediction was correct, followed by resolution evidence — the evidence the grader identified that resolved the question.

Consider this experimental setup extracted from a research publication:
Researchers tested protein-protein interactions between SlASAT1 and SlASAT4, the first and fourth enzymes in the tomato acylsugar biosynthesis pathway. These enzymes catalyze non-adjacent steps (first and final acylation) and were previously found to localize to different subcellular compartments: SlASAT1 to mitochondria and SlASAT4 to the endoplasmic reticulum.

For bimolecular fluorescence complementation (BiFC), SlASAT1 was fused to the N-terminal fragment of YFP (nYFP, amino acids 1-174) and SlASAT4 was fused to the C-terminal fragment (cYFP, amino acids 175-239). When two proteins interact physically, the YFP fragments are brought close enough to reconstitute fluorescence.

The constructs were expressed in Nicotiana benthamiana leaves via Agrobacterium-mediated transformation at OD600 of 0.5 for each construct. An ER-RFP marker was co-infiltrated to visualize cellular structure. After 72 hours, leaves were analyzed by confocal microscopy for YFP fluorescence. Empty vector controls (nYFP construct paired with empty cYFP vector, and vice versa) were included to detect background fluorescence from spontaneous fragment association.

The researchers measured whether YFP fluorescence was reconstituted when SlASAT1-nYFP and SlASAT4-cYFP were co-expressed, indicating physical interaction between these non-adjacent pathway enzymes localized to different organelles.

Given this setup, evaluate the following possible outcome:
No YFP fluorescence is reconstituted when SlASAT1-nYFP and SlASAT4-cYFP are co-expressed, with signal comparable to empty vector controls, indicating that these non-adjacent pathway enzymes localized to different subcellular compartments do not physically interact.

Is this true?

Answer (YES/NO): YES